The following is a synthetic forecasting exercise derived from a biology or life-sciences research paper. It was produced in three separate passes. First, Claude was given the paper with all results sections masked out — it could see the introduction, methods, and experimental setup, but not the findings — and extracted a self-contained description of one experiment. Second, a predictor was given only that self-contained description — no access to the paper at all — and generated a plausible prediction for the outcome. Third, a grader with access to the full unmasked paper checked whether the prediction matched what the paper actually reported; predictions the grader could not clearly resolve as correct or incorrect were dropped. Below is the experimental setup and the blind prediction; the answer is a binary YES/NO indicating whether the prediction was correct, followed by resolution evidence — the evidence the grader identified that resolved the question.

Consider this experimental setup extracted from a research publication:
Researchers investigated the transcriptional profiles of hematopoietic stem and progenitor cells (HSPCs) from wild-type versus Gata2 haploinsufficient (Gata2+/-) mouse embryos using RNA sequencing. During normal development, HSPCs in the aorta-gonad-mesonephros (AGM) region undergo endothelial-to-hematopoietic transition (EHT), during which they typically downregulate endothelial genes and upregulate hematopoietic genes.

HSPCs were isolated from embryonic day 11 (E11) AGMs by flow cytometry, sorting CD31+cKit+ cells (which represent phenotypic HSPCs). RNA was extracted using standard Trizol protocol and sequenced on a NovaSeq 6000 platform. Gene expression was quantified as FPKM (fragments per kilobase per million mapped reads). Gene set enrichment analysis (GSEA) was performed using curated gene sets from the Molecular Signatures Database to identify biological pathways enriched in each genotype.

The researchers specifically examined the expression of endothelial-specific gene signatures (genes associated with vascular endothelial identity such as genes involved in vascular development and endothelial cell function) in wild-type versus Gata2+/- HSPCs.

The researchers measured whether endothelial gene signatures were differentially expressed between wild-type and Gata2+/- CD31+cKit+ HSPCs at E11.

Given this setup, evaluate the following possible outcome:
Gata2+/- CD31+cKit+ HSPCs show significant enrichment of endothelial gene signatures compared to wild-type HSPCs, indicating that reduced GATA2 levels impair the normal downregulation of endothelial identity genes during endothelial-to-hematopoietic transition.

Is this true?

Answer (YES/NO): YES